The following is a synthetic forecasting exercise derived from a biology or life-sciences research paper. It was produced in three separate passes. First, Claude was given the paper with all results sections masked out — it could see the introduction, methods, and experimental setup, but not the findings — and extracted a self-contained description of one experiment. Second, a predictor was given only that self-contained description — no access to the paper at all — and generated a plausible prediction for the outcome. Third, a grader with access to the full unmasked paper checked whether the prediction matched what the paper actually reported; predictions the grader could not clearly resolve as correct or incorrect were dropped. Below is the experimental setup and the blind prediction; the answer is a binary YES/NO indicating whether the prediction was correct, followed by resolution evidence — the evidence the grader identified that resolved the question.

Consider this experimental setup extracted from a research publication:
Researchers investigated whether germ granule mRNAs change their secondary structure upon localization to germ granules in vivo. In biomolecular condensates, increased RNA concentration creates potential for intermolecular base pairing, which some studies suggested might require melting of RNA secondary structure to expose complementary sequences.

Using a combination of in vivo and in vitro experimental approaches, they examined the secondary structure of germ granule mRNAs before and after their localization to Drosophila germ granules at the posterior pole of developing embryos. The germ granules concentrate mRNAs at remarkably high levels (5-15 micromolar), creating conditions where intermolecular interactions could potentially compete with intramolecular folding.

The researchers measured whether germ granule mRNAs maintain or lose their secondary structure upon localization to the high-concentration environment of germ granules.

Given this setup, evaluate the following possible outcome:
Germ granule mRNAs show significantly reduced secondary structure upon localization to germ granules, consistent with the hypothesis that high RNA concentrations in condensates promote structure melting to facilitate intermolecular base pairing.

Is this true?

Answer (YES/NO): NO